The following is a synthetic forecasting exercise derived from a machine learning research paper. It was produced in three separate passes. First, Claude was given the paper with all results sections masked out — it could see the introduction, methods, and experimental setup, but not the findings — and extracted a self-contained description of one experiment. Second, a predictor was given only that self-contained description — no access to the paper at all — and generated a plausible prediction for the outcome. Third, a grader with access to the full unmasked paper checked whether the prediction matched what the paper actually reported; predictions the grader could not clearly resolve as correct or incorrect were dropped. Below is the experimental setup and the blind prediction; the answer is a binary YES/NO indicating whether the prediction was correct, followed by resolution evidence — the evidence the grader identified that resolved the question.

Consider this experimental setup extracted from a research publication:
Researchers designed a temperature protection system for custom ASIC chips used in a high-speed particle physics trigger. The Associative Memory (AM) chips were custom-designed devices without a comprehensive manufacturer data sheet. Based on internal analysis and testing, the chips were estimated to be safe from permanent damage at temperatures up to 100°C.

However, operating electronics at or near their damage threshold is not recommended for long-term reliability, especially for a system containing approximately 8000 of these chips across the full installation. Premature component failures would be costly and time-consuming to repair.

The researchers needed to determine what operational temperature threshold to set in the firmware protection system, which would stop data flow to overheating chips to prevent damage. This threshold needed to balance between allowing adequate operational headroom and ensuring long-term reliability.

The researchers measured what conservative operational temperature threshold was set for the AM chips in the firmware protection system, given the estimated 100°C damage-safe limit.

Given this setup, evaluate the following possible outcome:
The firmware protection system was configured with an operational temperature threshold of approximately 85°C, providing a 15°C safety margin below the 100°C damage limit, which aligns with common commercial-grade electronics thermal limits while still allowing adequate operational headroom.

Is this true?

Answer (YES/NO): NO